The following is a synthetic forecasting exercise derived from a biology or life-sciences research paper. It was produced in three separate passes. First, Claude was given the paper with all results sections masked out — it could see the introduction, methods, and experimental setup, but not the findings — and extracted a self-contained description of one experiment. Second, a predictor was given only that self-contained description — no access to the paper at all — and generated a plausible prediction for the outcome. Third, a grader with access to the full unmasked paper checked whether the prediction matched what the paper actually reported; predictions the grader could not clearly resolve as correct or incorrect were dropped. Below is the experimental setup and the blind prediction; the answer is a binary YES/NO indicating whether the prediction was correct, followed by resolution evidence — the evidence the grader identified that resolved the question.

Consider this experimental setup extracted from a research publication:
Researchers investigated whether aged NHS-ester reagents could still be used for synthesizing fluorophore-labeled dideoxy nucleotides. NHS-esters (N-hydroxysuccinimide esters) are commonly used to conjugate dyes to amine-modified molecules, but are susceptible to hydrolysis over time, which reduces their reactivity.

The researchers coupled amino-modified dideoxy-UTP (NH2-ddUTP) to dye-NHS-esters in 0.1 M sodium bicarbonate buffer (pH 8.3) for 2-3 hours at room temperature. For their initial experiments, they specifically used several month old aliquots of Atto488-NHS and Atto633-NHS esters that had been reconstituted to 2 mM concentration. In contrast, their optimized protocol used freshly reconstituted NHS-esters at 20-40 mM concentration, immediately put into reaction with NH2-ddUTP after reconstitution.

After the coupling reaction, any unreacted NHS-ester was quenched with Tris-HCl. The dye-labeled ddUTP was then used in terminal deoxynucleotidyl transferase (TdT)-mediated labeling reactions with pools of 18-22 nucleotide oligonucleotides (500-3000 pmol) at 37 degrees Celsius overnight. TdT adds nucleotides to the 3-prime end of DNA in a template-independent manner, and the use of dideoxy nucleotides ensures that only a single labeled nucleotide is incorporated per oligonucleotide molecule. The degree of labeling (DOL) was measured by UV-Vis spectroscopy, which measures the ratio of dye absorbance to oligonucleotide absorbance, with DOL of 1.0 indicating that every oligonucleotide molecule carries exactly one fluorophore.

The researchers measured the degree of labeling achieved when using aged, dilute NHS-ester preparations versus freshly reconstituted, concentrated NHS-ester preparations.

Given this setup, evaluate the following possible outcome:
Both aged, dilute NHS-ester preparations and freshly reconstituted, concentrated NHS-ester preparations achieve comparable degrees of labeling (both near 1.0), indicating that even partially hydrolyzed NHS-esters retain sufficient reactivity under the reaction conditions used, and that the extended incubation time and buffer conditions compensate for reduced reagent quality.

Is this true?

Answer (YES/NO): NO